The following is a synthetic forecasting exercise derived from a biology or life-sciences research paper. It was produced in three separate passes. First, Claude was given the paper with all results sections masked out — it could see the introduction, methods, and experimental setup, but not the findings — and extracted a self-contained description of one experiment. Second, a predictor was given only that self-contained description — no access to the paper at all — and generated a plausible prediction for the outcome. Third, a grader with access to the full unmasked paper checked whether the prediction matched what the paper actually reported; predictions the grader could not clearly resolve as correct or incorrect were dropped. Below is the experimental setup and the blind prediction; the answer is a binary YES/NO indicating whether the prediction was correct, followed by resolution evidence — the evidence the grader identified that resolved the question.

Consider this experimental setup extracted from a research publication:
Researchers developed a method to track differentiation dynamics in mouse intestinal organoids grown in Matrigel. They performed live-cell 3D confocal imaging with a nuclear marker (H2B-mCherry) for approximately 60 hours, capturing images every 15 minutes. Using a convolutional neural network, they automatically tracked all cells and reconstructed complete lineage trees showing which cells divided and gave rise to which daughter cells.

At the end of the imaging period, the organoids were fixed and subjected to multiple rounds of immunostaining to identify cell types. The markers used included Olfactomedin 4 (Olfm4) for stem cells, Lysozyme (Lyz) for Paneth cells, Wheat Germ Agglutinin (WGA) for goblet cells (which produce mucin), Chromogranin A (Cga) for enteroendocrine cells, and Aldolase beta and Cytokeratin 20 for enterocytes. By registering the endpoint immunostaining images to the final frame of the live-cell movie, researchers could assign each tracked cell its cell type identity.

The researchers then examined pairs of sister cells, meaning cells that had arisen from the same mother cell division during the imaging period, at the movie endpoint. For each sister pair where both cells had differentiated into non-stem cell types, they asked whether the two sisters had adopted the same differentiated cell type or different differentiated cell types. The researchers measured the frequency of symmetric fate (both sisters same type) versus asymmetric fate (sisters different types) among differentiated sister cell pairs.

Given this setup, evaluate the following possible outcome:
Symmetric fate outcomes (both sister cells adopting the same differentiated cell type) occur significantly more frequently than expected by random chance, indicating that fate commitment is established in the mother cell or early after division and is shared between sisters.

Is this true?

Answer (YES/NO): YES